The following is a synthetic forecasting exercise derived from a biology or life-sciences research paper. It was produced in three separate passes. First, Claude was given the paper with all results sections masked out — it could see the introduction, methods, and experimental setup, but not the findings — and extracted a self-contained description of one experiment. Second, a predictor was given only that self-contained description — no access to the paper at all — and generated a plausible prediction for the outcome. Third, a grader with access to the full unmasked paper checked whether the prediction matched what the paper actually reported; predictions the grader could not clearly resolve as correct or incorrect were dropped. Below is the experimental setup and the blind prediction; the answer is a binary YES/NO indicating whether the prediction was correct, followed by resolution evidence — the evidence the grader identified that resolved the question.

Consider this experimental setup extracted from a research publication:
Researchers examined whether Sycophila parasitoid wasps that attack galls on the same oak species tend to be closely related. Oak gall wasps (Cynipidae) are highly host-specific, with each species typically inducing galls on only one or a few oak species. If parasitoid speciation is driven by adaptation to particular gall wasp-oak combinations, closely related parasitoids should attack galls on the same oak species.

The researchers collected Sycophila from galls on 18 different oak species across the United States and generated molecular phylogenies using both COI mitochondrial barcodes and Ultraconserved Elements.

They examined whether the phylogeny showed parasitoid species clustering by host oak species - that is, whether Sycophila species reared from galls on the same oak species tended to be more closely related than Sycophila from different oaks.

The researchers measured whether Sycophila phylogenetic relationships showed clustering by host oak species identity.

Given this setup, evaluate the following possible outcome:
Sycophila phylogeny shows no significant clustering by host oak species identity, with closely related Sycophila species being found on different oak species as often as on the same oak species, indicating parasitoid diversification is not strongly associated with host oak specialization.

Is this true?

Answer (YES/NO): YES